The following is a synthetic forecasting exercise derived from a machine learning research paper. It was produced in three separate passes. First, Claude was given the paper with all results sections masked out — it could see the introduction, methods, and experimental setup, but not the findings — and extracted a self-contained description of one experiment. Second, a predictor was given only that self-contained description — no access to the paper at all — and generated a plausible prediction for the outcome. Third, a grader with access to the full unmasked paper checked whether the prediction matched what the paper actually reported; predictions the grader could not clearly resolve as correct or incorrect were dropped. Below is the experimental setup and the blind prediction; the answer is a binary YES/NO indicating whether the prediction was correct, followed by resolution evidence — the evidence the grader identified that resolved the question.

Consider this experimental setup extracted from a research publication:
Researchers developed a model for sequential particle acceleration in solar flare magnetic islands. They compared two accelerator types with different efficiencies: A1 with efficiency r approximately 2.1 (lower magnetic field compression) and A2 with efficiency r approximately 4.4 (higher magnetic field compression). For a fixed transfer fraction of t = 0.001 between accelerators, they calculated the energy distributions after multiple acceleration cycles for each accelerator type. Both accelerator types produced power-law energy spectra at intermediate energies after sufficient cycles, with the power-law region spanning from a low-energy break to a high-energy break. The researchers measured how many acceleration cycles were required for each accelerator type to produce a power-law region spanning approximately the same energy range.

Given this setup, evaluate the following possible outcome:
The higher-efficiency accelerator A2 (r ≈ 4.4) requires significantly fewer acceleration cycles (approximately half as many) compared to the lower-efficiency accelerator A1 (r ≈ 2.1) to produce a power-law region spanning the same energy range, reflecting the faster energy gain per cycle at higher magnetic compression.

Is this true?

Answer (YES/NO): YES